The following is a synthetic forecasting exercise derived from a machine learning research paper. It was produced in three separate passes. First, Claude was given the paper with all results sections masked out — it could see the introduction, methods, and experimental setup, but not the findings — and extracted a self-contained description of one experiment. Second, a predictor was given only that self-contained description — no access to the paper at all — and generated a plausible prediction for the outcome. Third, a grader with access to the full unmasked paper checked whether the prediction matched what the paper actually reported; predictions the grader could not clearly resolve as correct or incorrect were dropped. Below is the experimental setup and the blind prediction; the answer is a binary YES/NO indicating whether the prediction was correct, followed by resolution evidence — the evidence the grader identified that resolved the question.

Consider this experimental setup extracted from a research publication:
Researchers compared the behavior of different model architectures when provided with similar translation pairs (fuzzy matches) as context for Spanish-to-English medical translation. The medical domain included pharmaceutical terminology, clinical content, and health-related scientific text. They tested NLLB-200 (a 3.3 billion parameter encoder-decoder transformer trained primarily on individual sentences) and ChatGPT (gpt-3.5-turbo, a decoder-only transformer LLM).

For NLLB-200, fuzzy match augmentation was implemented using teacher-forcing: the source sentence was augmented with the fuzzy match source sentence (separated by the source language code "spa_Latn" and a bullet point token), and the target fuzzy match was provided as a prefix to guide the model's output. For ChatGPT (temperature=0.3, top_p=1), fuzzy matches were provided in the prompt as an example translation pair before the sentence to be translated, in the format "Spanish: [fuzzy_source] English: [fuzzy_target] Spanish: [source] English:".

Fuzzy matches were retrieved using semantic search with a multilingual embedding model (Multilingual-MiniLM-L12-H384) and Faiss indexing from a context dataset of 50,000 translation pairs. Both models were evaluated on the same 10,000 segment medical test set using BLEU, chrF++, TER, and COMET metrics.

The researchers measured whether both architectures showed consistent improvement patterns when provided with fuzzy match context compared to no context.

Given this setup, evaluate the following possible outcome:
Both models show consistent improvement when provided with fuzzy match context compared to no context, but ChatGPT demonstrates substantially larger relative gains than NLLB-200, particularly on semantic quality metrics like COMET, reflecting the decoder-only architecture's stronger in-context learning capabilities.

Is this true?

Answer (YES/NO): NO